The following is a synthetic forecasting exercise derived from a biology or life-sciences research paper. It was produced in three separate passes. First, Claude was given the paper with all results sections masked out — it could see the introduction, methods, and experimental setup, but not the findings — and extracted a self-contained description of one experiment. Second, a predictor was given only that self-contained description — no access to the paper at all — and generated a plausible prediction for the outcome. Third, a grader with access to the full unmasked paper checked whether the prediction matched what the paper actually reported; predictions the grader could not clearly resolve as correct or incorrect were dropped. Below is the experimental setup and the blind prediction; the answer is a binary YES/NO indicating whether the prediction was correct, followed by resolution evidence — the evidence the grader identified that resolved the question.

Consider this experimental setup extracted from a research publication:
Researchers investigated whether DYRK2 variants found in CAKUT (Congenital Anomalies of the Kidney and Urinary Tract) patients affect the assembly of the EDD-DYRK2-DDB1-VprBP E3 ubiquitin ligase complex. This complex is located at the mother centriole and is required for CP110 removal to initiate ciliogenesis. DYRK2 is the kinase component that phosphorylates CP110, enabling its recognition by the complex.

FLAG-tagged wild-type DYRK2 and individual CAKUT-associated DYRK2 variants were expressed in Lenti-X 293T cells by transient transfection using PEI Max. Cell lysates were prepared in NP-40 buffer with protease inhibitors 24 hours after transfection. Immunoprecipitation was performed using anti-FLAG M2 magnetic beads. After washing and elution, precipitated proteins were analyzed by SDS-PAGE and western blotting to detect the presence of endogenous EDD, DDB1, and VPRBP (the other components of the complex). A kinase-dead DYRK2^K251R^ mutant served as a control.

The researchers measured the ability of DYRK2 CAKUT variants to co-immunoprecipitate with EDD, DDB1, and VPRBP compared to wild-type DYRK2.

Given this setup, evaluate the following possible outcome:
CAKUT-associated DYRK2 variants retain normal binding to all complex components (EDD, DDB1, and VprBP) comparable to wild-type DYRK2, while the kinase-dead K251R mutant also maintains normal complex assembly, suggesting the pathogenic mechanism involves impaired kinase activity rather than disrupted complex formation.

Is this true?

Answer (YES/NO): NO